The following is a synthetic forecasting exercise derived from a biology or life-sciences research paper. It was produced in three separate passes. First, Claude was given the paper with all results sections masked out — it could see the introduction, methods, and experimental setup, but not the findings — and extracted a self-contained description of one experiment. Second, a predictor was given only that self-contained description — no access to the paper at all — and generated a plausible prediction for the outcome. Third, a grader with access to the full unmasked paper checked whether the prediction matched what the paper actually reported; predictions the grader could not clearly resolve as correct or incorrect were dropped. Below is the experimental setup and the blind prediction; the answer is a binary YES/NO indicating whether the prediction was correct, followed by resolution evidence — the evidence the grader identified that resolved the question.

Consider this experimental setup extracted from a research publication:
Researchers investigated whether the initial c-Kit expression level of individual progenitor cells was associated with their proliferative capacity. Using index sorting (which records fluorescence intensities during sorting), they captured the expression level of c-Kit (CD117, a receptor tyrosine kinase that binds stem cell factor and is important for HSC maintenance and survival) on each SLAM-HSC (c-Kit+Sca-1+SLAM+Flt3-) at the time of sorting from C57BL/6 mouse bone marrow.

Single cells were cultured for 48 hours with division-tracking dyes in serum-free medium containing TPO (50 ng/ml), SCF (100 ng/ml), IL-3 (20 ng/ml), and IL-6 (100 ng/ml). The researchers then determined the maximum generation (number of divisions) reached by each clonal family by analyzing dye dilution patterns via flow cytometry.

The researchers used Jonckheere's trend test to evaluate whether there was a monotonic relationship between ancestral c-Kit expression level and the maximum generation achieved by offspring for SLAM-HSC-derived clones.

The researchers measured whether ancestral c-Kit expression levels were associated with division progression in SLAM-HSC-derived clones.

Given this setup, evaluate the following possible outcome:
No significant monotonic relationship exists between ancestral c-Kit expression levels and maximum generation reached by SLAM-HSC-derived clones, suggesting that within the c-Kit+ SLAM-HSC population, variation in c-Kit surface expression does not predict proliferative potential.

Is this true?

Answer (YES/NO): NO